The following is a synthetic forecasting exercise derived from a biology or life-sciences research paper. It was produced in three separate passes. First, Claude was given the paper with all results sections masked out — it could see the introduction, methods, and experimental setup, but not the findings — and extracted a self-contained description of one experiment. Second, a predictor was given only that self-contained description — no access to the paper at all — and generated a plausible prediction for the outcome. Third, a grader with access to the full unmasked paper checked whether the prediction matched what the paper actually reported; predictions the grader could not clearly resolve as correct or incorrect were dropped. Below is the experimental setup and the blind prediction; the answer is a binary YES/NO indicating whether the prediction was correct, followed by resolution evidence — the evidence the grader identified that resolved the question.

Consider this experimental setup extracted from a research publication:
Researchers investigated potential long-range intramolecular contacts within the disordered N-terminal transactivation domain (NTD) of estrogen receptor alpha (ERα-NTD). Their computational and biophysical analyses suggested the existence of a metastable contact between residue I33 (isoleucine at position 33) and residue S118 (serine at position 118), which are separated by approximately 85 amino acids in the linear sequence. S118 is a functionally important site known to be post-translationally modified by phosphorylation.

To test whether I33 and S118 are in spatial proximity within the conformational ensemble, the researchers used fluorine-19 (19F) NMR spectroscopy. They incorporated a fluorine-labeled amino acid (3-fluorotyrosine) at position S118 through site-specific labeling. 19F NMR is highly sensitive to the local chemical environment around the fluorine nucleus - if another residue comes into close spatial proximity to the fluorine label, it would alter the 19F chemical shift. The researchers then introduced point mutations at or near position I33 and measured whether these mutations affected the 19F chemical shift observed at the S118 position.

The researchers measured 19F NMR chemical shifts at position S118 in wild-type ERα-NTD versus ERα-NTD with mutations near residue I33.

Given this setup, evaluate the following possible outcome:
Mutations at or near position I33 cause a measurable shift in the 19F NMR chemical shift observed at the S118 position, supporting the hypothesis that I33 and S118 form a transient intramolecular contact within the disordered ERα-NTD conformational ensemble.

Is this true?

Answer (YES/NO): YES